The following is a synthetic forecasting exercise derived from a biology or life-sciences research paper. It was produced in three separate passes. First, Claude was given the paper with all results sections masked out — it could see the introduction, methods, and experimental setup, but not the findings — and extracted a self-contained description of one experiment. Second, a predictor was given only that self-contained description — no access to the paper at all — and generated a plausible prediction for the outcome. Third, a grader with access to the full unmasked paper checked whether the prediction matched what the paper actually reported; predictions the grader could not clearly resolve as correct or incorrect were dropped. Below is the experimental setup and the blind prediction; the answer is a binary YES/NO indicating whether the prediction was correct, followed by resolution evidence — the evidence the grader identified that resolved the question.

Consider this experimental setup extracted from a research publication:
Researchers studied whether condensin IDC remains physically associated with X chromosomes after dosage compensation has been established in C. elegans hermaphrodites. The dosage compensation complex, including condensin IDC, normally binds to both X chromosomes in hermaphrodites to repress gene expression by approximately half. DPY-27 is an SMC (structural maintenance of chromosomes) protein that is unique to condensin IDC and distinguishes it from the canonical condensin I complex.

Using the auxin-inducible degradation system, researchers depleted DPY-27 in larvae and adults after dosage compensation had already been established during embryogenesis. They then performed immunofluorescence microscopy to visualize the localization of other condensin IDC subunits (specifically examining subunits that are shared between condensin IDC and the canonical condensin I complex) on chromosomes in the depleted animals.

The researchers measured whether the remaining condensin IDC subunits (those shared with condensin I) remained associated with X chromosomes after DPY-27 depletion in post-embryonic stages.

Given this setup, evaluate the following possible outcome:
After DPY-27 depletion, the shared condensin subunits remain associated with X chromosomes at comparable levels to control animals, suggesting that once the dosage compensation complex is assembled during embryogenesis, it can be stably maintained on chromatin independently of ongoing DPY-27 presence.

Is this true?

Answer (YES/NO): NO